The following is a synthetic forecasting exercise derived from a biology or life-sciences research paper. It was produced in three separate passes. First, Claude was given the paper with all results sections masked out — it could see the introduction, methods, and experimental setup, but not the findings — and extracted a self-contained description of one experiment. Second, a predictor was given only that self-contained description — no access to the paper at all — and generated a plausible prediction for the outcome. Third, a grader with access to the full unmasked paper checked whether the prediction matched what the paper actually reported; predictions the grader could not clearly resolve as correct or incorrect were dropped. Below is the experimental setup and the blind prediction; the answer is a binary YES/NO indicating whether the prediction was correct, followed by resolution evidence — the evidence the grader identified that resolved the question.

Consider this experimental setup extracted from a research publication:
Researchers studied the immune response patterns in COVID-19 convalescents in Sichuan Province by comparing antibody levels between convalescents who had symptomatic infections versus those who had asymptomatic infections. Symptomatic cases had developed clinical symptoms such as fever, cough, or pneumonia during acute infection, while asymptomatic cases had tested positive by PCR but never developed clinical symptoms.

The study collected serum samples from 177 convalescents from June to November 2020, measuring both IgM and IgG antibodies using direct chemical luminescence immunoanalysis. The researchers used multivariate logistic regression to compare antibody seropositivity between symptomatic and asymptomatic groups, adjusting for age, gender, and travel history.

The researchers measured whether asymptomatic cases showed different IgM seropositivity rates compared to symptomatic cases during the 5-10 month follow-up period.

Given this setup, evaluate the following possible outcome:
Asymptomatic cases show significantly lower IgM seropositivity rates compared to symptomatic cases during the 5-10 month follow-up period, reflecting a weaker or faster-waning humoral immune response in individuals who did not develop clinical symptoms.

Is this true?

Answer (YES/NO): NO